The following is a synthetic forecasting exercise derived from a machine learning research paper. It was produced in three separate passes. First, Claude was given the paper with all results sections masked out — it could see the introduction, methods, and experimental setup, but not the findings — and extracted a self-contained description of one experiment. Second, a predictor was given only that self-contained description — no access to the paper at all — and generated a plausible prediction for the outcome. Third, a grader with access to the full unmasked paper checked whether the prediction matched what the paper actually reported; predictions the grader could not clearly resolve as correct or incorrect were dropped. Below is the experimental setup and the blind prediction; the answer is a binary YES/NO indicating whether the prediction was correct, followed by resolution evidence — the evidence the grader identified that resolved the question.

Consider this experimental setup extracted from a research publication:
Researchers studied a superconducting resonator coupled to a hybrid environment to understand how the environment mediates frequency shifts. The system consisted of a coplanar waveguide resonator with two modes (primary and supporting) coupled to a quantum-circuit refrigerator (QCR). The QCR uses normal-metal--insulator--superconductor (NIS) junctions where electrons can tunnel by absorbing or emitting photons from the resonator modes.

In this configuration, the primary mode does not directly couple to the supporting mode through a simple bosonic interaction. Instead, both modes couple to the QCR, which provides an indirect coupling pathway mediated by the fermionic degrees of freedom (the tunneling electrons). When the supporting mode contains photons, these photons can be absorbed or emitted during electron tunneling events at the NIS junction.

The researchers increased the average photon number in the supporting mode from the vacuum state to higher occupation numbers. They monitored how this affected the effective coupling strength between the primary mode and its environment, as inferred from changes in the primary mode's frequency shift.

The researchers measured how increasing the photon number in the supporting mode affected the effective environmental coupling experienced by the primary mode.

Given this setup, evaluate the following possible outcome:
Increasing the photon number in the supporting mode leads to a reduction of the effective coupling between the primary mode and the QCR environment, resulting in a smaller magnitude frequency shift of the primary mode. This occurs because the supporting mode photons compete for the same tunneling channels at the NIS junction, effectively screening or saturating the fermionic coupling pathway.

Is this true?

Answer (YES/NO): NO